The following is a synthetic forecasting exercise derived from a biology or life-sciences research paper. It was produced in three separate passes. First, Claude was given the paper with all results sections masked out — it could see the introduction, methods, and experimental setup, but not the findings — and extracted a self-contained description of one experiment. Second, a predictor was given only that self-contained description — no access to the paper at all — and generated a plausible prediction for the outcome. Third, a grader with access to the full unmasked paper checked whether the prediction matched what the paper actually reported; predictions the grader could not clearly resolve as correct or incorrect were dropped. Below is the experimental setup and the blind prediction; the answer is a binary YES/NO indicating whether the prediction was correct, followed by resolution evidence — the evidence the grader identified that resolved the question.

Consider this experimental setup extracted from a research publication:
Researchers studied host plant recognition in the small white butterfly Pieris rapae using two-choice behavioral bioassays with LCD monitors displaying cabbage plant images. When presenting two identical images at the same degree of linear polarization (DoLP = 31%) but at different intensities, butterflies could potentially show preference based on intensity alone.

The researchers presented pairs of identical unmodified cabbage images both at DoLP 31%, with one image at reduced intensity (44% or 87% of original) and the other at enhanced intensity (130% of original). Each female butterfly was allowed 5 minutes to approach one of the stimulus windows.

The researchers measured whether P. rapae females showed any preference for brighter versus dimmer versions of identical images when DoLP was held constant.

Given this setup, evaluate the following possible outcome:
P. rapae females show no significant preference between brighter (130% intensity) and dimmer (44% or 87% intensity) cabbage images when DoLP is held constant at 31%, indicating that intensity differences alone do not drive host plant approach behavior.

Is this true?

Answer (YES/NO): NO